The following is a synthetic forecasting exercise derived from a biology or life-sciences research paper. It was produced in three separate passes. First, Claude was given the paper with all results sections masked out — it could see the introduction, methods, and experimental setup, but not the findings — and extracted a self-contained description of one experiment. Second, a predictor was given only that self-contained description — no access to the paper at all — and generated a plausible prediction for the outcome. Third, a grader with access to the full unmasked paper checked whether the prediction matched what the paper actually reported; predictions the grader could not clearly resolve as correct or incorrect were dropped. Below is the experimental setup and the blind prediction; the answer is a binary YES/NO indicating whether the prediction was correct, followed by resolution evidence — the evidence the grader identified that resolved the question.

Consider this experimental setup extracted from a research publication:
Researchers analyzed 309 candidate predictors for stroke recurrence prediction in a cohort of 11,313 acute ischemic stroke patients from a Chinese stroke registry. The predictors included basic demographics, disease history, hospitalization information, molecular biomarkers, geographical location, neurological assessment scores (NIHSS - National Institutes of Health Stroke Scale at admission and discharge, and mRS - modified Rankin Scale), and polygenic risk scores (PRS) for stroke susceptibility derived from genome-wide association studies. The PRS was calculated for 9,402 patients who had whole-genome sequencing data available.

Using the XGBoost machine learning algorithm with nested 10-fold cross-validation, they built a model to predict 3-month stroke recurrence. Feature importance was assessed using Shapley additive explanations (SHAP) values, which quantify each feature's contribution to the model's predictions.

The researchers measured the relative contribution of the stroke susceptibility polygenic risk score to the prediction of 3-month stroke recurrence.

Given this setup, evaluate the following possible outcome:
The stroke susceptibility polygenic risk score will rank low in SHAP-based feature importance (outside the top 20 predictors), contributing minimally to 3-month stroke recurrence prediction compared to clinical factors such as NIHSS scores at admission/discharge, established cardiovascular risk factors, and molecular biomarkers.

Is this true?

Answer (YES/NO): YES